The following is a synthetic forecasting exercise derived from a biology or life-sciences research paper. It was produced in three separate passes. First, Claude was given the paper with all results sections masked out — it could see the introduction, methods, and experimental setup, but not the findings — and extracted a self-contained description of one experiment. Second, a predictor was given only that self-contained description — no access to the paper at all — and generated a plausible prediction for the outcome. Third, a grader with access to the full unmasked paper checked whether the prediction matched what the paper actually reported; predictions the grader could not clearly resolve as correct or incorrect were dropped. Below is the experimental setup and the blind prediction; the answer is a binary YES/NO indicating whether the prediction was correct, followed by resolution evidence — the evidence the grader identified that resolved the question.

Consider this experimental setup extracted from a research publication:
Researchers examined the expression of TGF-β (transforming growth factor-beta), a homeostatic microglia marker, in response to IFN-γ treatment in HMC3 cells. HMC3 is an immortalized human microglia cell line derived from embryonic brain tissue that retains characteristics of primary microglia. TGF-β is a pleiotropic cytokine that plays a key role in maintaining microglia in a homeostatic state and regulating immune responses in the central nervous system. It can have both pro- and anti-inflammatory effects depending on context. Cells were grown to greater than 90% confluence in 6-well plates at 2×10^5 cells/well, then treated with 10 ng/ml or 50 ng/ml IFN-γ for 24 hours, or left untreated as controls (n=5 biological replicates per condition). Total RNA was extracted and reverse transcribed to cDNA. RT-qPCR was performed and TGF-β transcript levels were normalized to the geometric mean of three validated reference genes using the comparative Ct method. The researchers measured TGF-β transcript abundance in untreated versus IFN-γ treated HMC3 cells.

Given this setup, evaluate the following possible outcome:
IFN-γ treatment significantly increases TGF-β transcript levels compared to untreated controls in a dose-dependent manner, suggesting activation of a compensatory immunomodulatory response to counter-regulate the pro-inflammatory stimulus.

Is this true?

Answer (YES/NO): NO